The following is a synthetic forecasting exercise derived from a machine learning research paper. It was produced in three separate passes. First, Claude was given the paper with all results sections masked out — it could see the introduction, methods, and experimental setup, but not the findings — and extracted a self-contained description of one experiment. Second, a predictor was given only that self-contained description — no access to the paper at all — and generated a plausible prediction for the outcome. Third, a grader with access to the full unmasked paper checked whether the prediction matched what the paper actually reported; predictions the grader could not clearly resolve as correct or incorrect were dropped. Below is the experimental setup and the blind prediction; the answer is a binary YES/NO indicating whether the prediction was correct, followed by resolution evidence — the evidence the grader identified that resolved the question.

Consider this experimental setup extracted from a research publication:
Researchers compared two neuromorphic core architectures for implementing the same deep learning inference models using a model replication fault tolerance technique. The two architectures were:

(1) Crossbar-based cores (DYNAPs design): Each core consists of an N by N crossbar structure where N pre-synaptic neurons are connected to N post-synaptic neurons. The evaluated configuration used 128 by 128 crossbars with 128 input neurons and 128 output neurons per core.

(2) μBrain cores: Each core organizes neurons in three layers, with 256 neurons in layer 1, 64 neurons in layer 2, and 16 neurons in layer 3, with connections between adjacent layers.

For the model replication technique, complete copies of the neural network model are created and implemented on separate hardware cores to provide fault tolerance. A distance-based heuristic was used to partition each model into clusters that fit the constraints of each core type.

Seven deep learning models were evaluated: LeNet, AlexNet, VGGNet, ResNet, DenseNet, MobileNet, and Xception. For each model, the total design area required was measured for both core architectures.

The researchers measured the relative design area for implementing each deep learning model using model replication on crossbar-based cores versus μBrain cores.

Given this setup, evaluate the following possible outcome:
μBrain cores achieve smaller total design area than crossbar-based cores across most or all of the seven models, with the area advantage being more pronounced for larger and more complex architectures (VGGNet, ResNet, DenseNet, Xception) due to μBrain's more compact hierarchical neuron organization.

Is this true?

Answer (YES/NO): NO